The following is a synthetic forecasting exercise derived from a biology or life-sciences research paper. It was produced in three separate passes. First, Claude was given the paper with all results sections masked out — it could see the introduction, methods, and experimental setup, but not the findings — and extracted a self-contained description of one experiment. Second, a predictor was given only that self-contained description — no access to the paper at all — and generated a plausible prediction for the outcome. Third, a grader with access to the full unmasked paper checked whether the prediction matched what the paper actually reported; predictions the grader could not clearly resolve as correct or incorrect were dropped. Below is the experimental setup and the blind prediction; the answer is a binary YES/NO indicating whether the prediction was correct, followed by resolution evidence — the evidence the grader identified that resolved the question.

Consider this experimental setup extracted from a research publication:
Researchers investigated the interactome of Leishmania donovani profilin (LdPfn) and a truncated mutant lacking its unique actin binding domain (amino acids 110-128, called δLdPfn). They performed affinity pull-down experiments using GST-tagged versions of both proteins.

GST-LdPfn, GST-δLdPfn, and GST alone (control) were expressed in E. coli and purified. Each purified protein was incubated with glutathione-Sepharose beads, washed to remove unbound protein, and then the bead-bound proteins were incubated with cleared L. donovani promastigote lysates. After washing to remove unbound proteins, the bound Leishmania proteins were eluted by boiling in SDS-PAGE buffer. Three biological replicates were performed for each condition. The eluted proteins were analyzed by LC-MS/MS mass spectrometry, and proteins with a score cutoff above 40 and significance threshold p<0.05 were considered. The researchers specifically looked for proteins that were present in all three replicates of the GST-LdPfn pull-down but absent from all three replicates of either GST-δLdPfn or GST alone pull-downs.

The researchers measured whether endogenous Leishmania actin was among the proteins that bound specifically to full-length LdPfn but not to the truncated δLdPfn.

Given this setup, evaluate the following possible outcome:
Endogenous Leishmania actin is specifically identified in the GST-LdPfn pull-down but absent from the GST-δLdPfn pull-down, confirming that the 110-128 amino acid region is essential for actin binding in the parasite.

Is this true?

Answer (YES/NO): YES